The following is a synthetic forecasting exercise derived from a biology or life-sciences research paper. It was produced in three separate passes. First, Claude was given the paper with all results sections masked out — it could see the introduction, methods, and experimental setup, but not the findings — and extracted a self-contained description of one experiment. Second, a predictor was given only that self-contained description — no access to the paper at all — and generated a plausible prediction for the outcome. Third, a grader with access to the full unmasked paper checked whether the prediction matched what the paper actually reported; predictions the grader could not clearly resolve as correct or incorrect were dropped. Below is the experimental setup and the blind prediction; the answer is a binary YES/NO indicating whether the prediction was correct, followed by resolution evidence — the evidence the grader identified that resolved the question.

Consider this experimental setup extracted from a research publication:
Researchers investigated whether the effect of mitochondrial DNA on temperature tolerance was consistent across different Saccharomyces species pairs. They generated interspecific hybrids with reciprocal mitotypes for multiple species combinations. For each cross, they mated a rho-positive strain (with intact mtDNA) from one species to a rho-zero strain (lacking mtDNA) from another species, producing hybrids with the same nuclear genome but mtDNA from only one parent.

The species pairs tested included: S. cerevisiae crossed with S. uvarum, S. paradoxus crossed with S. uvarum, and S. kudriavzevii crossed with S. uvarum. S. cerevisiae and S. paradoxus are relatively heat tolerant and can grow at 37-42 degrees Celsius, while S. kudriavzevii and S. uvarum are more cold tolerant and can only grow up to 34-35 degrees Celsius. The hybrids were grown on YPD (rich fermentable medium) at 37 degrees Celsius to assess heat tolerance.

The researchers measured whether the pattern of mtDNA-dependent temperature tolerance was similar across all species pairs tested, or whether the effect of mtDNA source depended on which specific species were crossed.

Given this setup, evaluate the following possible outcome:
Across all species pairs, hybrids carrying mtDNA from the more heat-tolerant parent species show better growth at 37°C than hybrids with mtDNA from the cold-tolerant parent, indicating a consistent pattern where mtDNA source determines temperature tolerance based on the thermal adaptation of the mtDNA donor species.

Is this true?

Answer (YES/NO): NO